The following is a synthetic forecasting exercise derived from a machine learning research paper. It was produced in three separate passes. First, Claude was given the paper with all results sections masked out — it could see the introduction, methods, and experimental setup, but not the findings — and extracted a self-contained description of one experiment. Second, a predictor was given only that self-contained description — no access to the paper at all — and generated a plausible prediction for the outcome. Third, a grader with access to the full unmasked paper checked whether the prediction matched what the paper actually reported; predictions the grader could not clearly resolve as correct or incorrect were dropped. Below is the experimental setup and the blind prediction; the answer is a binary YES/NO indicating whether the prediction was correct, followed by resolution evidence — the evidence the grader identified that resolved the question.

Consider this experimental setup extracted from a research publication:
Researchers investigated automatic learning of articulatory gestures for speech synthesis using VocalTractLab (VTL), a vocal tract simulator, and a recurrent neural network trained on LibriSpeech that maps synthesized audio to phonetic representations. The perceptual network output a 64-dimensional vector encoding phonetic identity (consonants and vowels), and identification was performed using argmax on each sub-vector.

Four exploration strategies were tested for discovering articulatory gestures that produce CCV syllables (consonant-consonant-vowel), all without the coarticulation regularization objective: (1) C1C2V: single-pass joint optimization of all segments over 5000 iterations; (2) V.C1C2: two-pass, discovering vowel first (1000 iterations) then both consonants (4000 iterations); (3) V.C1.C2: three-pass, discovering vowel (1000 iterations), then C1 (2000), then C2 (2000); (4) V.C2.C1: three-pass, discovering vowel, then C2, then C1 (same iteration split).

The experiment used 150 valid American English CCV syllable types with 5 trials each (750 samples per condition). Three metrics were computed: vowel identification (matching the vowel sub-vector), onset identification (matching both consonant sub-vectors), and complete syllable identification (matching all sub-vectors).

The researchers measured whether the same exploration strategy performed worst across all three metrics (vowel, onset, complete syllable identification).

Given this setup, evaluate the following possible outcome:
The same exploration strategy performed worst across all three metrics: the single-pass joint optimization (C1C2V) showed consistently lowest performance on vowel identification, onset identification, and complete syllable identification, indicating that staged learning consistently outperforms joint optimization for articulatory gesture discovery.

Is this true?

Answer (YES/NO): NO